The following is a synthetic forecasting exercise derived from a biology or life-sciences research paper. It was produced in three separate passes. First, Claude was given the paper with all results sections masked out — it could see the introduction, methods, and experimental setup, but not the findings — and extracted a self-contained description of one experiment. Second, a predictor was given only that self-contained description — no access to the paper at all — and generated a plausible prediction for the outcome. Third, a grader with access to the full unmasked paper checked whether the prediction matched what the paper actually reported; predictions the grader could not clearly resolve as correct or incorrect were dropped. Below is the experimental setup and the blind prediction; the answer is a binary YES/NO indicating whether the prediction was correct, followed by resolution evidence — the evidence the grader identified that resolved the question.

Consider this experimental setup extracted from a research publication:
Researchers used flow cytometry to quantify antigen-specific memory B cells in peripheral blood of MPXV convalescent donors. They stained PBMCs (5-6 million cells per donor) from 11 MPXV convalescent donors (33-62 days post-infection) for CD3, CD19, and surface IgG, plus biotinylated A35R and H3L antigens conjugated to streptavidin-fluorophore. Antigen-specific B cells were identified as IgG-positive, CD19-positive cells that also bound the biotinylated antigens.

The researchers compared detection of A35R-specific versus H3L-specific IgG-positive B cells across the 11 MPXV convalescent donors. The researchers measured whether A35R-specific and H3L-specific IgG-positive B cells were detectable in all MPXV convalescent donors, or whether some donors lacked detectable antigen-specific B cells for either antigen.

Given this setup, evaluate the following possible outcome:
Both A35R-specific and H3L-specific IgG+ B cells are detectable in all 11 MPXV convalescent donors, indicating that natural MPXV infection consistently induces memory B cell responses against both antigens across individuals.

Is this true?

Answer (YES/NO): NO